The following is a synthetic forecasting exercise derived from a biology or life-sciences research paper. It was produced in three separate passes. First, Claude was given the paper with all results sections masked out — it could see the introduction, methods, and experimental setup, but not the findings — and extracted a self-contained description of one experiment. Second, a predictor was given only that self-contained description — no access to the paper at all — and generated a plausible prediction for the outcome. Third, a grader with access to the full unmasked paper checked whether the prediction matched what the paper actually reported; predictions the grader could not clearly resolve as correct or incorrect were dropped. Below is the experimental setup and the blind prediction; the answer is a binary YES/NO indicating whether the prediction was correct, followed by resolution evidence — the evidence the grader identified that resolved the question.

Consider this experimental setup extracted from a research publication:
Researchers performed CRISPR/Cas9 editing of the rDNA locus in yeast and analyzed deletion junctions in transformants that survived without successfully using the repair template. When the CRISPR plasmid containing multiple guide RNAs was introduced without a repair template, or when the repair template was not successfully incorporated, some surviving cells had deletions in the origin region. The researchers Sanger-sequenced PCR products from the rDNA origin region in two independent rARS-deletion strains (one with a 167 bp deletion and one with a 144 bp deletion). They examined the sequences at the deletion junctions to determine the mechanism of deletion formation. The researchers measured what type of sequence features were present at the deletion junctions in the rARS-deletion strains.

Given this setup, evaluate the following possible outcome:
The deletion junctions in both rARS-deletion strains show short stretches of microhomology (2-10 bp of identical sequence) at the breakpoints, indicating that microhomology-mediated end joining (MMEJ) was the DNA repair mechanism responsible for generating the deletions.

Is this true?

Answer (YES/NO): YES